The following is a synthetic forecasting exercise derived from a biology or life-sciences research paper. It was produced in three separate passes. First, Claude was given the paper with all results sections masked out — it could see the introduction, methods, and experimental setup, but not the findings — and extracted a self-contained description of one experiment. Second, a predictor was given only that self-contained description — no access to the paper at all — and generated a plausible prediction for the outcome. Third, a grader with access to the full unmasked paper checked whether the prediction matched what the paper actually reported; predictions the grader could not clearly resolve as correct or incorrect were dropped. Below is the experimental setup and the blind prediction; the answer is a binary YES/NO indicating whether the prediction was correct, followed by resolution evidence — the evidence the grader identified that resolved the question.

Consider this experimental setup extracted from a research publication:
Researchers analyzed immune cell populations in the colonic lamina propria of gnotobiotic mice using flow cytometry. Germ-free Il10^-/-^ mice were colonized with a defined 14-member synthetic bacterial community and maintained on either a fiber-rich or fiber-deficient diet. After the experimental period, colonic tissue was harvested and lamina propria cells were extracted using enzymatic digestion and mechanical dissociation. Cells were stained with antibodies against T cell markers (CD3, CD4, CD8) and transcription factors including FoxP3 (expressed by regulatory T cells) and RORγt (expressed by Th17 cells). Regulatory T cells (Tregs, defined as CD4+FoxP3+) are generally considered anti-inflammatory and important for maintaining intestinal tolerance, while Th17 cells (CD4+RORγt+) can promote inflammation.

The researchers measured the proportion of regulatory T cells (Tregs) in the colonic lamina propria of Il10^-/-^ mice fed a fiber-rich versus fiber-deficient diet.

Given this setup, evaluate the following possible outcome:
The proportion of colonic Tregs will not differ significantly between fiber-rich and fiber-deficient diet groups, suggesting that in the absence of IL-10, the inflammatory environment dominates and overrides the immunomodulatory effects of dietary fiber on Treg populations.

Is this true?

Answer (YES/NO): NO